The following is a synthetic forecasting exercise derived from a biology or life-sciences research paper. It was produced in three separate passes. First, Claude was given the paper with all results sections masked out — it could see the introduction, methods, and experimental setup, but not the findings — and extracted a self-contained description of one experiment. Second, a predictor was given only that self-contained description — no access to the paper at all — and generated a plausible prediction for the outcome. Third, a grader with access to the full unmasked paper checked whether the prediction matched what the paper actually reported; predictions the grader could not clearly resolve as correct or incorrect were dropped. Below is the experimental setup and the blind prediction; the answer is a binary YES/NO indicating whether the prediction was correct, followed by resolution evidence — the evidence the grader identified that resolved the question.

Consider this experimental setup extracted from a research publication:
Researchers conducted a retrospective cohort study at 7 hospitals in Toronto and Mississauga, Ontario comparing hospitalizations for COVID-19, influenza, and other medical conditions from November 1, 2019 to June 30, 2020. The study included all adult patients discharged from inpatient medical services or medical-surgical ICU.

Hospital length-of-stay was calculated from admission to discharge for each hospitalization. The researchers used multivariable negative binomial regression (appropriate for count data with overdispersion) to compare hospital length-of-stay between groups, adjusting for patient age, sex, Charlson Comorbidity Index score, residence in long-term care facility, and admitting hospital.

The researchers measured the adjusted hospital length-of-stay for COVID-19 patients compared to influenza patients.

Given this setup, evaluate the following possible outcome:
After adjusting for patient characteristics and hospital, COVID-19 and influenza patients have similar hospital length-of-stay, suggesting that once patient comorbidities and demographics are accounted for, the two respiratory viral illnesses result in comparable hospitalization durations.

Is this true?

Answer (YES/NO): NO